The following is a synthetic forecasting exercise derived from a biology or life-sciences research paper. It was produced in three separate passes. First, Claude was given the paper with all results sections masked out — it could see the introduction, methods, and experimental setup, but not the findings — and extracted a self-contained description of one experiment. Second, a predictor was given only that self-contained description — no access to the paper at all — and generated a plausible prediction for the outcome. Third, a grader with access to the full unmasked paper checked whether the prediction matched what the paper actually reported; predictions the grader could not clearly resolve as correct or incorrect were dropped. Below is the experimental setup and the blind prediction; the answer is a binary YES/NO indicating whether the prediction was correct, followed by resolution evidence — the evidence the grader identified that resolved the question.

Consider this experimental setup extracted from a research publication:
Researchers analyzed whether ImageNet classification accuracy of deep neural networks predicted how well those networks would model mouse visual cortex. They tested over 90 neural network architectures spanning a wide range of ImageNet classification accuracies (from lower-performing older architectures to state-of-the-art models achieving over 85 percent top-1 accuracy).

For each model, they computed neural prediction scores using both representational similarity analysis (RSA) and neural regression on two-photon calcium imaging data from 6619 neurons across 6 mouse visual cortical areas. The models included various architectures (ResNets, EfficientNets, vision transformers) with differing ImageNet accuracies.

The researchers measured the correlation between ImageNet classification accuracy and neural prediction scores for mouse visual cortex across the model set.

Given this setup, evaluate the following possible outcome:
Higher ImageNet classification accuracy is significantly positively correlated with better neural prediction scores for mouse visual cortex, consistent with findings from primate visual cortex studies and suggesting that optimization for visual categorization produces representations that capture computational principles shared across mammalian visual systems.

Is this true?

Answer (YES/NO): NO